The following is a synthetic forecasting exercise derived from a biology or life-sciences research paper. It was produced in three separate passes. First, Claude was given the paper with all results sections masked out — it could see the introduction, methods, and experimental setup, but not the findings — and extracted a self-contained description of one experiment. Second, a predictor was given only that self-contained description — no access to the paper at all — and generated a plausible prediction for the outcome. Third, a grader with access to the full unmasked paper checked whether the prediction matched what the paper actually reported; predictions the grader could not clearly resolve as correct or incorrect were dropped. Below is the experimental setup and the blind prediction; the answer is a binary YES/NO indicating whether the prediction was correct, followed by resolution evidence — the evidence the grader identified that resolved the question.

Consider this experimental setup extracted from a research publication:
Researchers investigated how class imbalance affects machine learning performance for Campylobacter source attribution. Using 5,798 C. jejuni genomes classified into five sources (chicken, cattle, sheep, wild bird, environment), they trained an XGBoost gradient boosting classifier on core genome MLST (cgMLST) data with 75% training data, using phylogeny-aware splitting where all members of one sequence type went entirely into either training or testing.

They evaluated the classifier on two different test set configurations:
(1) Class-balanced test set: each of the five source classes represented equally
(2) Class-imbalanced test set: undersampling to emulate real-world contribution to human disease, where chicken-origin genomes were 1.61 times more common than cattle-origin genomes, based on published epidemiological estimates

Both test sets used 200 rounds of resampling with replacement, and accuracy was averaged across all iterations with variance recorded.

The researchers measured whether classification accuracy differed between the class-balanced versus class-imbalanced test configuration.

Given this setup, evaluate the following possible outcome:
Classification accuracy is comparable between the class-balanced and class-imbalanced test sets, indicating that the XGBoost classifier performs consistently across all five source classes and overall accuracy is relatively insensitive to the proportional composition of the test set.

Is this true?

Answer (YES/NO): NO